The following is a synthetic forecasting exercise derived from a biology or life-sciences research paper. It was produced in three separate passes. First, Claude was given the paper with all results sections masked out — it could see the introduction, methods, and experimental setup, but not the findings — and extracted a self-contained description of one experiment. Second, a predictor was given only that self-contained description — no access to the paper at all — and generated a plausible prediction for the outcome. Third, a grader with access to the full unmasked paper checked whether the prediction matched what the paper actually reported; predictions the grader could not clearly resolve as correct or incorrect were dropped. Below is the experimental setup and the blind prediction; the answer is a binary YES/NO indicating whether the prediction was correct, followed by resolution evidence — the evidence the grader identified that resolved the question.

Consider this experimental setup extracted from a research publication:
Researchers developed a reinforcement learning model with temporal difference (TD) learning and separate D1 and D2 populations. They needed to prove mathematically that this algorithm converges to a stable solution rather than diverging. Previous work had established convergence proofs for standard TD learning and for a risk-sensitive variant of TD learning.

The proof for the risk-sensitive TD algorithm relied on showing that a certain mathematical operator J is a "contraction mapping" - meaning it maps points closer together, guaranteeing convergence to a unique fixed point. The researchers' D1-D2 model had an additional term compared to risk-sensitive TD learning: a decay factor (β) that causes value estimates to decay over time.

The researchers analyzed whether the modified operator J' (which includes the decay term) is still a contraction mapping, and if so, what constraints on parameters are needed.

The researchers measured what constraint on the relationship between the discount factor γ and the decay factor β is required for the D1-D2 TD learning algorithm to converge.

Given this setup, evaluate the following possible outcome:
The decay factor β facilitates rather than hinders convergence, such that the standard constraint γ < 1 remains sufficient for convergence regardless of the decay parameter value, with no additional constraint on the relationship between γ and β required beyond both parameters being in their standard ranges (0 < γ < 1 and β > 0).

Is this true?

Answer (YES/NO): NO